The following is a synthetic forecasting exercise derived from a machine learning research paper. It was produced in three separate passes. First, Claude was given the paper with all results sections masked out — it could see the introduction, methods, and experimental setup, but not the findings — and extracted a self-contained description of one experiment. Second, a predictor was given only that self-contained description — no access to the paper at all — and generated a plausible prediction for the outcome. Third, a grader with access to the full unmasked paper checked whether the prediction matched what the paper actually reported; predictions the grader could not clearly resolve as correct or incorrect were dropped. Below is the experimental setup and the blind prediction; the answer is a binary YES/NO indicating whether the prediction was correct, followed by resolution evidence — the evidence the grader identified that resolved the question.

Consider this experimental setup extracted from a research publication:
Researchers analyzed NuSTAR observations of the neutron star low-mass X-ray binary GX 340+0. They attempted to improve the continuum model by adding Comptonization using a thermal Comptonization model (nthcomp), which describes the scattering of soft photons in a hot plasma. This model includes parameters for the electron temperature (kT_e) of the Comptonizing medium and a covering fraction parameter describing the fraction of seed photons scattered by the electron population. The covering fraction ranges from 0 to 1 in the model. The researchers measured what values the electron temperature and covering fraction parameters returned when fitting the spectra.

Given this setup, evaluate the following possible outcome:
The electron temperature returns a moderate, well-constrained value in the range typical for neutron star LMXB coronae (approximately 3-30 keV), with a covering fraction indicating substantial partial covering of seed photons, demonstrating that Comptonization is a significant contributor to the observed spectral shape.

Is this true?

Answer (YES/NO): NO